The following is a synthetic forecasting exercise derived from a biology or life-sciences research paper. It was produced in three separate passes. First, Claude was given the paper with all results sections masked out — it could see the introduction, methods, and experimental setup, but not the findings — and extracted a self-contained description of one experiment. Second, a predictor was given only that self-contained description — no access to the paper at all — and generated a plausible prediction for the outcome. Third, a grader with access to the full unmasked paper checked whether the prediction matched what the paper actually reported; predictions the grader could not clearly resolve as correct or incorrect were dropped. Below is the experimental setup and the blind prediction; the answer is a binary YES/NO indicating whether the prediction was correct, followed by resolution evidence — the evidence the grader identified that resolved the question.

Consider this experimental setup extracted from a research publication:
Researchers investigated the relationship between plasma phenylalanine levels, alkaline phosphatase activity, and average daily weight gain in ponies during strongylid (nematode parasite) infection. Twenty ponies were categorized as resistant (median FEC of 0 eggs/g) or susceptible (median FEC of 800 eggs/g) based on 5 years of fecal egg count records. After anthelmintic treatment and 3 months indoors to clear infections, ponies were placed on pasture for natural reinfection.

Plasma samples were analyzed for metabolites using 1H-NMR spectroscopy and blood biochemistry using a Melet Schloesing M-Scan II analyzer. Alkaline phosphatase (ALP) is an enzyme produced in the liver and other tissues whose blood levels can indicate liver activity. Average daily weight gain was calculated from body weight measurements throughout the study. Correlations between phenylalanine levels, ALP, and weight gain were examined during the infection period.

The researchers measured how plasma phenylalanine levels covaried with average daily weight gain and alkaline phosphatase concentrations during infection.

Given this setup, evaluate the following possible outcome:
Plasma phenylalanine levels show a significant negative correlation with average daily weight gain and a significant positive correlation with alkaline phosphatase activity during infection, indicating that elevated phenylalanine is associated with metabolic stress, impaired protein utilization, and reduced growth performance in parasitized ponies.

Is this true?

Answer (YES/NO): NO